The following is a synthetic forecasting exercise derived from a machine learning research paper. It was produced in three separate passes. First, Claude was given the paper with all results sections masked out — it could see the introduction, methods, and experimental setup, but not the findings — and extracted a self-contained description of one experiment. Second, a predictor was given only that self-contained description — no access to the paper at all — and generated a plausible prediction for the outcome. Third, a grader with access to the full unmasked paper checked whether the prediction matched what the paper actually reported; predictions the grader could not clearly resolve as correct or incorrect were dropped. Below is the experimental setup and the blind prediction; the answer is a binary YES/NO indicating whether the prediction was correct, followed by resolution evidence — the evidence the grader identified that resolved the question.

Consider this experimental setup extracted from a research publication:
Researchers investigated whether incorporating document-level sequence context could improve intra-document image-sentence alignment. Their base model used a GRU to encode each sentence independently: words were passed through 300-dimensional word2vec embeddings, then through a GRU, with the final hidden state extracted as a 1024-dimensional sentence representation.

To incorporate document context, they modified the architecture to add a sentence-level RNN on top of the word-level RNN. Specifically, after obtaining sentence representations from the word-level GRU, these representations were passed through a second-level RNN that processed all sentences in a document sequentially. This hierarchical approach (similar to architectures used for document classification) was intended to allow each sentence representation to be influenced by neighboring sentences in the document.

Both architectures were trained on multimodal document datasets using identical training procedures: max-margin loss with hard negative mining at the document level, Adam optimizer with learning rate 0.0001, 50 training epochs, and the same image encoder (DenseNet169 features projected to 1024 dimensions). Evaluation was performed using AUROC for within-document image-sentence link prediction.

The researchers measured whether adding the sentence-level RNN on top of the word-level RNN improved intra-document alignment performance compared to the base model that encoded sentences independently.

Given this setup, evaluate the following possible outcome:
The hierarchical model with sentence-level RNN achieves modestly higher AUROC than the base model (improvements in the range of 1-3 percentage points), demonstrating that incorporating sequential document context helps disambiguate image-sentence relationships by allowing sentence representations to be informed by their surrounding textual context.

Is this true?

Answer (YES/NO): NO